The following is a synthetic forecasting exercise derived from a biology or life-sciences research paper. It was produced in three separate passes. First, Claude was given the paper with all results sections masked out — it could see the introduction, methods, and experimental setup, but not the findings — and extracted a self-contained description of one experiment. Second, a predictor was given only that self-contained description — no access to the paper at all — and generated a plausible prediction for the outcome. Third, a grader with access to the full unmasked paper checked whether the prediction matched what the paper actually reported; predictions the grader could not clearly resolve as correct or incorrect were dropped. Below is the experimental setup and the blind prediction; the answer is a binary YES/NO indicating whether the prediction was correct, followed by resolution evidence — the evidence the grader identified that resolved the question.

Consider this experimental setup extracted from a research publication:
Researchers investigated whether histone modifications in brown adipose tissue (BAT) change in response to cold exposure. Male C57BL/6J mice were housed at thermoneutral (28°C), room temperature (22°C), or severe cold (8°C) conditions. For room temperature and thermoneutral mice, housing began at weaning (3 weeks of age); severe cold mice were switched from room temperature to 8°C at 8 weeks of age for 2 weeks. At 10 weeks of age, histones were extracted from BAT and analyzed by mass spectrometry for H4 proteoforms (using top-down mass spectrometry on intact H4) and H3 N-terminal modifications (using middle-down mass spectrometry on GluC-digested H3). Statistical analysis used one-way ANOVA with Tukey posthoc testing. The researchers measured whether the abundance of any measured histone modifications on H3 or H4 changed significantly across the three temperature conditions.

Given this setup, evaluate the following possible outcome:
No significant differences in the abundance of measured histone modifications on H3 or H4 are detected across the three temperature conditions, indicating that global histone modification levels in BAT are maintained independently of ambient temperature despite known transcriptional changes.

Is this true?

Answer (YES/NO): NO